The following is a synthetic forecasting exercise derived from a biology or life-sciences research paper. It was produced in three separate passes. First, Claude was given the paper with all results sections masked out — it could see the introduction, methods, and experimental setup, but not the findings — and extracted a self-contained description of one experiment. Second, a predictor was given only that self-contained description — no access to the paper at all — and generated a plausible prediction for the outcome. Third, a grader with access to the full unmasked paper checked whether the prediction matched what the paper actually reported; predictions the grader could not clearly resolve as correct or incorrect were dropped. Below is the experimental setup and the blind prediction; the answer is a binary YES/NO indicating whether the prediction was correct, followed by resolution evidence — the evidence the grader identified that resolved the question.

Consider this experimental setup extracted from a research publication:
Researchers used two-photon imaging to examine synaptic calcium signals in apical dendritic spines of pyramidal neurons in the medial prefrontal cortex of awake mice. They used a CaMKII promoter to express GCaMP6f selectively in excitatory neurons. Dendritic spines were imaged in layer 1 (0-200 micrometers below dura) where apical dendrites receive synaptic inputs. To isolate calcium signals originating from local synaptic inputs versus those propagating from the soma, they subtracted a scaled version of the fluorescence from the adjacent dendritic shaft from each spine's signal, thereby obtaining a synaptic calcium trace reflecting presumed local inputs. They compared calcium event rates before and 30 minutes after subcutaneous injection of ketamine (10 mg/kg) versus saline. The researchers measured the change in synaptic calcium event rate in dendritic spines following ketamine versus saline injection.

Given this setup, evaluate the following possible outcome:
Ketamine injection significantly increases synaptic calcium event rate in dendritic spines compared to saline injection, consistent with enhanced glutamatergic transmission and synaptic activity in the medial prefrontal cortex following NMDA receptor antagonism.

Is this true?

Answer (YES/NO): YES